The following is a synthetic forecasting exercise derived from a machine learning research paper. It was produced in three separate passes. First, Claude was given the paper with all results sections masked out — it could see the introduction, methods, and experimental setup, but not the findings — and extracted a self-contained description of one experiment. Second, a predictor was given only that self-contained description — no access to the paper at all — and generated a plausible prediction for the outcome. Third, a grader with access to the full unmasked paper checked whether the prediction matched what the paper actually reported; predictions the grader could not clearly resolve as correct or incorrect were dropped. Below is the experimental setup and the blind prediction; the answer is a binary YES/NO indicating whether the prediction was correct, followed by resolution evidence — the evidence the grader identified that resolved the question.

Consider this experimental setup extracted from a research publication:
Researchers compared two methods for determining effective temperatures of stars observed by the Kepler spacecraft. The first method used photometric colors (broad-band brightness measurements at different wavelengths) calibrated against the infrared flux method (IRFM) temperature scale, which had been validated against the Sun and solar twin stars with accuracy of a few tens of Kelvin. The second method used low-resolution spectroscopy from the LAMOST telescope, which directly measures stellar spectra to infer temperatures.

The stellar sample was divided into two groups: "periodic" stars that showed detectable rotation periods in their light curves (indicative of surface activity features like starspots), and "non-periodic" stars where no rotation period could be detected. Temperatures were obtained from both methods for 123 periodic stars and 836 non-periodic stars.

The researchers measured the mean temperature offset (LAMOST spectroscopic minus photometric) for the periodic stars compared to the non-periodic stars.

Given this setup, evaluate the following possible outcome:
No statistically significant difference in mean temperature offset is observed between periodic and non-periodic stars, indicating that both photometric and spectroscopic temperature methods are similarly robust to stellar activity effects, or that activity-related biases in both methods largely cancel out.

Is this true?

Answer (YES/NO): YES